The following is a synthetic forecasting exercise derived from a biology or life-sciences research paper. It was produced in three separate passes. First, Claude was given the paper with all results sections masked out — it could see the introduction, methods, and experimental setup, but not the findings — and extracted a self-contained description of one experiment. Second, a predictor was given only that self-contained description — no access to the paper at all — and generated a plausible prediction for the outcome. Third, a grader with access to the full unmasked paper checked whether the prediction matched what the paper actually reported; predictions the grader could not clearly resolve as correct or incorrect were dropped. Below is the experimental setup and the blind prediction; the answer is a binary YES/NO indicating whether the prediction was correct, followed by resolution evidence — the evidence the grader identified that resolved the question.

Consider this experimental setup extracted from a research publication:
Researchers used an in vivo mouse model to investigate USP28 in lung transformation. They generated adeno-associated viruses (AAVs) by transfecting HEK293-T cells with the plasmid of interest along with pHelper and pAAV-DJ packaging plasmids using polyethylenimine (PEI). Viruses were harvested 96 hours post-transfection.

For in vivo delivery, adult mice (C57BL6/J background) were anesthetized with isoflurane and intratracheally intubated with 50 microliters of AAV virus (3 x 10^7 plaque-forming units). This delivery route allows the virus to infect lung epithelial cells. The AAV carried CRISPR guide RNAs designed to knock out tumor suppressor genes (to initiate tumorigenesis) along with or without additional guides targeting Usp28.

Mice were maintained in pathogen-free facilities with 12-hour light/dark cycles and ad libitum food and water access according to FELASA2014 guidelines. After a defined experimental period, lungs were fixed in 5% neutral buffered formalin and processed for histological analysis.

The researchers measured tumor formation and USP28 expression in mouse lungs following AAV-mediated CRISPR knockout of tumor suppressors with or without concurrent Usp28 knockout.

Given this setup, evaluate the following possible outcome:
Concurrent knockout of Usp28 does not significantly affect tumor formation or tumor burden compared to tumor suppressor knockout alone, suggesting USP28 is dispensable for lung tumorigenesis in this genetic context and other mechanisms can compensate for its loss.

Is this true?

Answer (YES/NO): NO